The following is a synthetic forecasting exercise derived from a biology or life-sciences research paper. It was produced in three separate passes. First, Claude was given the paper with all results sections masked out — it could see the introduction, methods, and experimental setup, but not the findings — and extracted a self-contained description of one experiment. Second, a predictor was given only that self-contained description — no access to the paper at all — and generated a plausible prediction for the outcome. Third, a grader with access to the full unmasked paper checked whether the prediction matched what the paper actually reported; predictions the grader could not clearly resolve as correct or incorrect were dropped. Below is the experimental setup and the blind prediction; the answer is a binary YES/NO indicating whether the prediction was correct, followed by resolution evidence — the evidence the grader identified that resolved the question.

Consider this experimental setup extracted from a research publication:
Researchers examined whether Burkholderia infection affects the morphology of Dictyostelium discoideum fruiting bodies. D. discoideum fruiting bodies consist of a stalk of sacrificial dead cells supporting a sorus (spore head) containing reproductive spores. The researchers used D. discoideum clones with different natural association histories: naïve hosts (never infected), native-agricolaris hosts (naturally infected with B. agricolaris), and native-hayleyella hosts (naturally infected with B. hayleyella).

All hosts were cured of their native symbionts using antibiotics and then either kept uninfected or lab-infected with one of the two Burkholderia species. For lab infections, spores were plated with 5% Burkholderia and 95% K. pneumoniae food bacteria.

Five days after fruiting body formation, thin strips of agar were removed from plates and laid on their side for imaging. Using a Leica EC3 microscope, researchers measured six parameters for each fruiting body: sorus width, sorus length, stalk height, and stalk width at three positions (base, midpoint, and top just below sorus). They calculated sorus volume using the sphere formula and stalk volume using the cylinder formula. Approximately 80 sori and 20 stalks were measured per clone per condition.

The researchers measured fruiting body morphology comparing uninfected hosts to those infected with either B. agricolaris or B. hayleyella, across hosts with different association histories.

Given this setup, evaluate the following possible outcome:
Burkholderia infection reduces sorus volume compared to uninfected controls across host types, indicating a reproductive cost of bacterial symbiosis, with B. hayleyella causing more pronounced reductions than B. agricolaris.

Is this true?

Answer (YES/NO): NO